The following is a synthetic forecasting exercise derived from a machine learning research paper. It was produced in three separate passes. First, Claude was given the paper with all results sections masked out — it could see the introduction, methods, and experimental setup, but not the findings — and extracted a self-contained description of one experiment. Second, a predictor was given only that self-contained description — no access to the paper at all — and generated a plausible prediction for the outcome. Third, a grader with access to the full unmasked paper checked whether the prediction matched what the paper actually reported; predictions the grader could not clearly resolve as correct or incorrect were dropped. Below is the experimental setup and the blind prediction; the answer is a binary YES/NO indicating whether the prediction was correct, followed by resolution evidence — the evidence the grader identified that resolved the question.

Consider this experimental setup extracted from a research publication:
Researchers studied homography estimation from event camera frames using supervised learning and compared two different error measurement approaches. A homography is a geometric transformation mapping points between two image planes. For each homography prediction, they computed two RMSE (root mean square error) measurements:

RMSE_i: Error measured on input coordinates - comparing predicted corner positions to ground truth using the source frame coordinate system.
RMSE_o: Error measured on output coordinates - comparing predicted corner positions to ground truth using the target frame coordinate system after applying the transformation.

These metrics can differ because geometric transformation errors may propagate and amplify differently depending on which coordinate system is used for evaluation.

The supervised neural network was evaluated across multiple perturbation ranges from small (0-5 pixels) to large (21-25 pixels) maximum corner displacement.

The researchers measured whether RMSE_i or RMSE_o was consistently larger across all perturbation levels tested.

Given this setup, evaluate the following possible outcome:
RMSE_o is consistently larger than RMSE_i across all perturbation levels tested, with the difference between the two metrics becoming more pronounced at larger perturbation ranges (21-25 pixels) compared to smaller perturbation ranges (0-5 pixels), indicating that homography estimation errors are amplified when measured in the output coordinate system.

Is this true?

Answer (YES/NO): NO